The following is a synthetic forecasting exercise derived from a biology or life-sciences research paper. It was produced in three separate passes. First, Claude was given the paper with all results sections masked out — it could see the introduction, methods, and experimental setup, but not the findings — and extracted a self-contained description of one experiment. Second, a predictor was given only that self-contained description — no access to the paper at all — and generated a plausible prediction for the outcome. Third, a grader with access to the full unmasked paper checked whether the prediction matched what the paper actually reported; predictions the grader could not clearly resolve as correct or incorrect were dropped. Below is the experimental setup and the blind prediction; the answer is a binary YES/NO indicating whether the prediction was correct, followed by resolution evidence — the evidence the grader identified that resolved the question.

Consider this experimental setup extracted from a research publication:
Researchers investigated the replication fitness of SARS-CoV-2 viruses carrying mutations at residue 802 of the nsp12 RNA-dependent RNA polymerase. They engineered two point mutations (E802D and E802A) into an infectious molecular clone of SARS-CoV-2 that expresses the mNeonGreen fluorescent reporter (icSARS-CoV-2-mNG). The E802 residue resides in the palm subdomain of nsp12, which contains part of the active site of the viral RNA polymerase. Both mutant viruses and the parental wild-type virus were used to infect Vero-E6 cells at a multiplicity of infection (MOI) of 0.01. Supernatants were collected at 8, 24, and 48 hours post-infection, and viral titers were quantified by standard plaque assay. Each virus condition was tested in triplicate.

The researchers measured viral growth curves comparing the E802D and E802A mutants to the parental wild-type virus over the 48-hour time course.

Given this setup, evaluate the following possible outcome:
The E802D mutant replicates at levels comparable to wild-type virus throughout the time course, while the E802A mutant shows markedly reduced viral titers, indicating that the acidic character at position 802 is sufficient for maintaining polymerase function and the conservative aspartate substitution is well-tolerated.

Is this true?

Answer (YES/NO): NO